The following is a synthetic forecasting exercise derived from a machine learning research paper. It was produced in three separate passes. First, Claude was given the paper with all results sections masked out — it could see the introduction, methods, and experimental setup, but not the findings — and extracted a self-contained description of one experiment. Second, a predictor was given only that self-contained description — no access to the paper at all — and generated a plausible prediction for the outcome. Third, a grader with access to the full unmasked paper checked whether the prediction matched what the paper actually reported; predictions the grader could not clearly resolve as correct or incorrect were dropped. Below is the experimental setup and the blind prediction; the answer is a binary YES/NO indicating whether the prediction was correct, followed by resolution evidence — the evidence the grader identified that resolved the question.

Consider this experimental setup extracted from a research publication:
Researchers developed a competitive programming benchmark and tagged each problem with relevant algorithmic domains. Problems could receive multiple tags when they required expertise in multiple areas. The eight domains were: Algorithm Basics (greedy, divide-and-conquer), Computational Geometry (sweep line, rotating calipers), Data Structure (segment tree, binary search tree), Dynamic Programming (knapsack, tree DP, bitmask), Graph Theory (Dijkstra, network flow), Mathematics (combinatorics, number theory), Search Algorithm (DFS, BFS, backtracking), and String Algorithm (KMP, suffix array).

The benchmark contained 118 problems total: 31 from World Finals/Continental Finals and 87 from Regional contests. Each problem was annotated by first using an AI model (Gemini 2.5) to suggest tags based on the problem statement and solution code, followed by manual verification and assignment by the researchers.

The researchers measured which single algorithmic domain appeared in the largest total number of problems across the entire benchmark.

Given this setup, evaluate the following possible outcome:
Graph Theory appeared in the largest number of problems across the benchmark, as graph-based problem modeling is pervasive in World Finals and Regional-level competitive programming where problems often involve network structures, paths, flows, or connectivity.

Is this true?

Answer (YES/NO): NO